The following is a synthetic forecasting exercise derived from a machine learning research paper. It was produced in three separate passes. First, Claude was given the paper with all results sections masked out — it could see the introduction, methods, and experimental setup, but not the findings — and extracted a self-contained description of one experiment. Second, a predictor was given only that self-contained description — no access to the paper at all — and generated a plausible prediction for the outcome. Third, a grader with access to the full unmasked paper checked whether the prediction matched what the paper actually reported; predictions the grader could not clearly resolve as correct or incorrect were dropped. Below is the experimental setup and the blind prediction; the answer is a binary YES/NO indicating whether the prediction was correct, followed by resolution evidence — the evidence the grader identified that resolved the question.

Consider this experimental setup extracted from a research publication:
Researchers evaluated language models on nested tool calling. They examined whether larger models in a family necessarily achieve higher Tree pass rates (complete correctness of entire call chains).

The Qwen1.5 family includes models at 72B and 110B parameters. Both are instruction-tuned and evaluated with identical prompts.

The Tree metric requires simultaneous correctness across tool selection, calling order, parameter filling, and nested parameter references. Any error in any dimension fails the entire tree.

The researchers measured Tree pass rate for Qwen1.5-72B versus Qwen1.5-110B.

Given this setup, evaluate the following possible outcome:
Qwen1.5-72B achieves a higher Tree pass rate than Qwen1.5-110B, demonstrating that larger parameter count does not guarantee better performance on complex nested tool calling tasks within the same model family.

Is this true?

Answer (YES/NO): NO